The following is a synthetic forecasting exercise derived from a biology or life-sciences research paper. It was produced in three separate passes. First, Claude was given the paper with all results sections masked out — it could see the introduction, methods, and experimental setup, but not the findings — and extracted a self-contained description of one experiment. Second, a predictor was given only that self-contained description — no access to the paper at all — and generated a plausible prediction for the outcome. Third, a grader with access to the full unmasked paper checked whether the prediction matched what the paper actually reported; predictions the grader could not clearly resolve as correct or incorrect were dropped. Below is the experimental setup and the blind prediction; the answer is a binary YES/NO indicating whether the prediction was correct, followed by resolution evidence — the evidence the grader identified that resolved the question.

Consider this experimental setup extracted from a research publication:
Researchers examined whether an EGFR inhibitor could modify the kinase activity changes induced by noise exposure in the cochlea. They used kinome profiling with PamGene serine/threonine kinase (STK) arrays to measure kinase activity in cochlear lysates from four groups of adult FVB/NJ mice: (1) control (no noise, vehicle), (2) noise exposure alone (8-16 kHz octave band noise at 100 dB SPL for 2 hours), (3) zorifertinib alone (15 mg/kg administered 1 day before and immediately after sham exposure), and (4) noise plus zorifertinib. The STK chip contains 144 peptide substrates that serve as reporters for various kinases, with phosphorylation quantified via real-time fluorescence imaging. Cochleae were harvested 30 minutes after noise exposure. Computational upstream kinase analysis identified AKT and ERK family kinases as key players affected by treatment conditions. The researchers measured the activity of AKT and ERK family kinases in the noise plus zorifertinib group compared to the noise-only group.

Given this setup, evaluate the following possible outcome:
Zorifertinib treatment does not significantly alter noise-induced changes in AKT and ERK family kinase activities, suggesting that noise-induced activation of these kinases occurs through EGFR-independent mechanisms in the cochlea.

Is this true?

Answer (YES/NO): NO